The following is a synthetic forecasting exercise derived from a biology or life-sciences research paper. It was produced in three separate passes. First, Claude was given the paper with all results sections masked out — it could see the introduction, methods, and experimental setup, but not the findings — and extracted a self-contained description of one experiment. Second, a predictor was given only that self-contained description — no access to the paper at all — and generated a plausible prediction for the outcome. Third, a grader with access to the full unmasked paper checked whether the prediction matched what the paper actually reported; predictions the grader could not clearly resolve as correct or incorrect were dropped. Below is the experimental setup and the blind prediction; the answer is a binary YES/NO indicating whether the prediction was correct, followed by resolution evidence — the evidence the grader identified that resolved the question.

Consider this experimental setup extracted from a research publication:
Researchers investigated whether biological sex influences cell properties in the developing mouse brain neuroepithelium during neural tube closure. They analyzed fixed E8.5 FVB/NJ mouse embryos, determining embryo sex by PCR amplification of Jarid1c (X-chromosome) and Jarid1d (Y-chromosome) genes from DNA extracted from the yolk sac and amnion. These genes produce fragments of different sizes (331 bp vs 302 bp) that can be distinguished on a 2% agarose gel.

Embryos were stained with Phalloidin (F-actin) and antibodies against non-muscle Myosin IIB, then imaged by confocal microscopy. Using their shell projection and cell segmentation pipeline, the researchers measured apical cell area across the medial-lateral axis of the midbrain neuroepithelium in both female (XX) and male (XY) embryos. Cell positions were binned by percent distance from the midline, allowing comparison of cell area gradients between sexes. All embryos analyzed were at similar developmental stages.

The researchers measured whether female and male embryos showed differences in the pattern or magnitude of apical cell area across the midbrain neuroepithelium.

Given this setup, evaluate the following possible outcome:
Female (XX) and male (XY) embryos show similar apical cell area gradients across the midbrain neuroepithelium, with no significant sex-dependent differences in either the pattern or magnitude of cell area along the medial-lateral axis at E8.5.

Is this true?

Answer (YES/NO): NO